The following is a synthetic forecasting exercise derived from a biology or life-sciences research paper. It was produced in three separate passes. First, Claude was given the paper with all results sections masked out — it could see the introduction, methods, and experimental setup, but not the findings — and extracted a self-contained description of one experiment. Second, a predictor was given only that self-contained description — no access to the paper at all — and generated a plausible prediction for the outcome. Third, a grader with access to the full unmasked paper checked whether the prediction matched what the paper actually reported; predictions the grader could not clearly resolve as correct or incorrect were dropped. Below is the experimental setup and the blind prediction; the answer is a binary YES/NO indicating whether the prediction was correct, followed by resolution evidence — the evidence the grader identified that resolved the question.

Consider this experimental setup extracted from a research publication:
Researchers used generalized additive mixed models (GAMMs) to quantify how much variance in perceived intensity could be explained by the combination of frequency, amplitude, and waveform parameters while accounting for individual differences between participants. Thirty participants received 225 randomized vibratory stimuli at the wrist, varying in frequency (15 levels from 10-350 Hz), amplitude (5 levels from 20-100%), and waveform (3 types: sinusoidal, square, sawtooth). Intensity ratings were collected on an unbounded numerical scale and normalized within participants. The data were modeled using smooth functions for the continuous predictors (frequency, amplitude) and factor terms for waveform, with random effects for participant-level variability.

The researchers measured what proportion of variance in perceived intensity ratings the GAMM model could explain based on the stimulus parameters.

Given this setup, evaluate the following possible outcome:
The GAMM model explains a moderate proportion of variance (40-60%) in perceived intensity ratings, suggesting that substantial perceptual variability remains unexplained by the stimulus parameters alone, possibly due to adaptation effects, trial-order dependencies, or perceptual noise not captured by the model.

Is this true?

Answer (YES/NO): YES